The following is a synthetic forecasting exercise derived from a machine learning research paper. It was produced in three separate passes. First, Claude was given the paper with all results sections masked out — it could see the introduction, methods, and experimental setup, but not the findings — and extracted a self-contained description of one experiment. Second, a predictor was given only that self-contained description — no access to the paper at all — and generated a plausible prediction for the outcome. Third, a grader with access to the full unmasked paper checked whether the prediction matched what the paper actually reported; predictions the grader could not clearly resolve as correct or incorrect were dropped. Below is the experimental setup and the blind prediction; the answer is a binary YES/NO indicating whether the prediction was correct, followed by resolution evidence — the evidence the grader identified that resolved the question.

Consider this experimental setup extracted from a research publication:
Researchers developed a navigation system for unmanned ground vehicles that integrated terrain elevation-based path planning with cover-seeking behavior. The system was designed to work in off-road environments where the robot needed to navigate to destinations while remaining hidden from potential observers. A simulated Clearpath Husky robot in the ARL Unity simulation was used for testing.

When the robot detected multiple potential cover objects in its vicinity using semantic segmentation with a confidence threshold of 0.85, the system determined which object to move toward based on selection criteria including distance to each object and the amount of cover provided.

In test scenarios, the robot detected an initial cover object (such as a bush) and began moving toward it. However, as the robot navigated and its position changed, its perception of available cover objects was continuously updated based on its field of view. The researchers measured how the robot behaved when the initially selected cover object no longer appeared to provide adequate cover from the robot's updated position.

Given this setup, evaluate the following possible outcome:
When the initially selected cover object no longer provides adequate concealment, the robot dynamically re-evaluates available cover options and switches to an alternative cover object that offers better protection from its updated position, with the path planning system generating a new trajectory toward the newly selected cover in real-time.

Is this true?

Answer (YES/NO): YES